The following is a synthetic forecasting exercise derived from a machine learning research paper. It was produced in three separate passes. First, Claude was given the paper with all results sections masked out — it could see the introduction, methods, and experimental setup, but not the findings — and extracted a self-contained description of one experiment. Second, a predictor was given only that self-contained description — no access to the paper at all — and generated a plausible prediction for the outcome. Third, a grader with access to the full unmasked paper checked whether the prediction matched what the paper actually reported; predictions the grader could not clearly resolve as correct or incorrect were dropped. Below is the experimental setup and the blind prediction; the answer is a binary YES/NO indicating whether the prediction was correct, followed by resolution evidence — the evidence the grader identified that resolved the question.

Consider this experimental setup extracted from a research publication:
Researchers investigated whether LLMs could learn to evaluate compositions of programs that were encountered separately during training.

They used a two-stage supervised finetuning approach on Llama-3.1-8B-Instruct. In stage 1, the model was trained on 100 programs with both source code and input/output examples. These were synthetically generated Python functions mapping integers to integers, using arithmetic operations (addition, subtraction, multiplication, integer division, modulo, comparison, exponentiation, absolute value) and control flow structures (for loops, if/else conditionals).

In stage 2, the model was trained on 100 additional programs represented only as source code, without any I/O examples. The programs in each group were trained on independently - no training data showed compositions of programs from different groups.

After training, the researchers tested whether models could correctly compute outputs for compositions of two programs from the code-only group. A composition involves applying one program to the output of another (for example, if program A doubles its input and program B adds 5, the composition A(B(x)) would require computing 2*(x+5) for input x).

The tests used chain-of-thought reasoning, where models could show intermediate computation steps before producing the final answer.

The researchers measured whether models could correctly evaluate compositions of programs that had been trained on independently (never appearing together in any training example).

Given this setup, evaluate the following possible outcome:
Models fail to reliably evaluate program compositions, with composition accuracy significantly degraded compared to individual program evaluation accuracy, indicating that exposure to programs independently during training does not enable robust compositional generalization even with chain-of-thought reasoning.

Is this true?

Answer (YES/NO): YES